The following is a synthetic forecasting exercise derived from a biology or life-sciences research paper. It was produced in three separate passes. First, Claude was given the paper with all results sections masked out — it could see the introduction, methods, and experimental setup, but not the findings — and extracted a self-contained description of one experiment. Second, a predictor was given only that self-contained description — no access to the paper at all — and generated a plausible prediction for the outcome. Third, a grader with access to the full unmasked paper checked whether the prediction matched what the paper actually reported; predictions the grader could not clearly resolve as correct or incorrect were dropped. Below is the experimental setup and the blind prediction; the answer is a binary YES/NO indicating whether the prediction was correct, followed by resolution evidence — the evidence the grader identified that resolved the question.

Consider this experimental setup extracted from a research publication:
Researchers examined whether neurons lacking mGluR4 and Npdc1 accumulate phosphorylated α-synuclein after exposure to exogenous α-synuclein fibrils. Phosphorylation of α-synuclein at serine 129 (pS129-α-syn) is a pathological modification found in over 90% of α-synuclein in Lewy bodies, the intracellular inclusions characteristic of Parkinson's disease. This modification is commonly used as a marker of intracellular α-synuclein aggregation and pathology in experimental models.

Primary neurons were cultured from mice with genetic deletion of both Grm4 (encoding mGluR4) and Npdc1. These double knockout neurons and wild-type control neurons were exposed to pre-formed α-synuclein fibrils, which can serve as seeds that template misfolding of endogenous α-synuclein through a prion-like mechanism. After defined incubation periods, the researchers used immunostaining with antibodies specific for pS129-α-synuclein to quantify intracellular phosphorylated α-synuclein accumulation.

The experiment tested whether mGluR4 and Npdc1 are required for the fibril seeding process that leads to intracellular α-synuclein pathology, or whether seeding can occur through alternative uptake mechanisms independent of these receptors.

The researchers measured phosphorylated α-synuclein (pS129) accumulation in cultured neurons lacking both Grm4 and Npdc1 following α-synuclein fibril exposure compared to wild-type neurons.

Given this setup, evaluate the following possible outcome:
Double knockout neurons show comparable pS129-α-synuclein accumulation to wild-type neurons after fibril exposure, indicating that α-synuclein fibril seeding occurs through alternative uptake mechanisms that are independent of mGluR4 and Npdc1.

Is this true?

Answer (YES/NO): NO